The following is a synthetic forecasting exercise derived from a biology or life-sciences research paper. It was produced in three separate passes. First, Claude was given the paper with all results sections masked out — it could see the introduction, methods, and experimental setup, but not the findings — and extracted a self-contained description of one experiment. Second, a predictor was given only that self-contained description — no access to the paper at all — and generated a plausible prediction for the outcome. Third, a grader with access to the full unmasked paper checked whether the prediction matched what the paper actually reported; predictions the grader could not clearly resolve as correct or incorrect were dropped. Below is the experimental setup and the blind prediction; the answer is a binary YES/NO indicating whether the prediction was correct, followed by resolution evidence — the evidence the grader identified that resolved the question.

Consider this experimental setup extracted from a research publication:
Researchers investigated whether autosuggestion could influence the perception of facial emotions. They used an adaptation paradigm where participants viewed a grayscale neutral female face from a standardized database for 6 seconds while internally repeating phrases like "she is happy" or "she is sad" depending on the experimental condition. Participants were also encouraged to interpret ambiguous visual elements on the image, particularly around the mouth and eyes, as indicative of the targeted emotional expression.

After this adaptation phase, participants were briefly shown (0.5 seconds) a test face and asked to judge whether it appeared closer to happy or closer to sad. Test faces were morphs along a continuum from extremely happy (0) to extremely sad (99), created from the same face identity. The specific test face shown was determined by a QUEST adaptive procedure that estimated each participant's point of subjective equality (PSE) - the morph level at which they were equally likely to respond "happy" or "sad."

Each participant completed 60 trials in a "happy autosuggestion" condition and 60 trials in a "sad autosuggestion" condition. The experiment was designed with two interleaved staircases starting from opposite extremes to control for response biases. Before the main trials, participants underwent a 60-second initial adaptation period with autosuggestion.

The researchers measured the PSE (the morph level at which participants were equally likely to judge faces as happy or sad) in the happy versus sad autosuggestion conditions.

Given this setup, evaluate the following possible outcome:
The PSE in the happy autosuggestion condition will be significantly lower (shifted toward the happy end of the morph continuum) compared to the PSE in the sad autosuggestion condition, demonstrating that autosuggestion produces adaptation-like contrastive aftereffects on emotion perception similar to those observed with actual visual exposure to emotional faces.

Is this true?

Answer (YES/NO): NO